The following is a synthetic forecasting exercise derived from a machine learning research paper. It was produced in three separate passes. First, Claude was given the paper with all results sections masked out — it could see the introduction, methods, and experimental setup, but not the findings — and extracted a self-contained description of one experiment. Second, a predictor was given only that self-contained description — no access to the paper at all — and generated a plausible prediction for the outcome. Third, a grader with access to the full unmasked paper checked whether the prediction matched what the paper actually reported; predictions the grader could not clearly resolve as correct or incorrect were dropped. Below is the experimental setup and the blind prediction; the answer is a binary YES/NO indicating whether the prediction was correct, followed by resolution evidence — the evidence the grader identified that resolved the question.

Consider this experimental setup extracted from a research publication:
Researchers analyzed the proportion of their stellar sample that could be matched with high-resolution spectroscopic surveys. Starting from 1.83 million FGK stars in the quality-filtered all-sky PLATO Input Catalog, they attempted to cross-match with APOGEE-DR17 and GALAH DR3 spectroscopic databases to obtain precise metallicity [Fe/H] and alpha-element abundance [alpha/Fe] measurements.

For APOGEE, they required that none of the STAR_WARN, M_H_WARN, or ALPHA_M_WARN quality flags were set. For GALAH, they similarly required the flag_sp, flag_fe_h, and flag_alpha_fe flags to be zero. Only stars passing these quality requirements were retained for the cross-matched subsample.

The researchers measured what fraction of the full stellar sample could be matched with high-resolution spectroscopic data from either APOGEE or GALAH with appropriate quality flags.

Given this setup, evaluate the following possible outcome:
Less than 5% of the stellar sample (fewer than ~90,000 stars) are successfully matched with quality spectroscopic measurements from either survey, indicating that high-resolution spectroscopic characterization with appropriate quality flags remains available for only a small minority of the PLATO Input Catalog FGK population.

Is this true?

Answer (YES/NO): YES